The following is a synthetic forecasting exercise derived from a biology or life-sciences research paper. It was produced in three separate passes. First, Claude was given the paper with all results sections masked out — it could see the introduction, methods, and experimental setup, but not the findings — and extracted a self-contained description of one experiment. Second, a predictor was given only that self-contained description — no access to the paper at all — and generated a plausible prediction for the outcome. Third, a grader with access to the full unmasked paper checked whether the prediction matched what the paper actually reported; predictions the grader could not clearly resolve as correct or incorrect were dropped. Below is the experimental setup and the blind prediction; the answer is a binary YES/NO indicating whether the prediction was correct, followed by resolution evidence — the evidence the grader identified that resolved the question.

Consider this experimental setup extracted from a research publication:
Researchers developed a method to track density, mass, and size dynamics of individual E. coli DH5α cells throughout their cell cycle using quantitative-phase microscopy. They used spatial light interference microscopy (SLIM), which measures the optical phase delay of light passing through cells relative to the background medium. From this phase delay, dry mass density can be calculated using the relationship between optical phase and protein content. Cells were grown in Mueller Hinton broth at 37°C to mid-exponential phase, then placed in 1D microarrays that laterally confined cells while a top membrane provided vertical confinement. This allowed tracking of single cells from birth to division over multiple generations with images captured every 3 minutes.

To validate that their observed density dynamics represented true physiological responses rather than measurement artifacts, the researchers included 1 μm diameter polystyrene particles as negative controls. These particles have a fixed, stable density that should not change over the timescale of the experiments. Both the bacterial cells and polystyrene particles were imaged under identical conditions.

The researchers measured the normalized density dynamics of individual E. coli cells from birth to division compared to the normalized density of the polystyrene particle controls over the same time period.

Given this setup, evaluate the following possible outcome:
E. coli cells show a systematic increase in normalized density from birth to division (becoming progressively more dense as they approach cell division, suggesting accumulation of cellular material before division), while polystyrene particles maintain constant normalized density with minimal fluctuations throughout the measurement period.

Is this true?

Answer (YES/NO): NO